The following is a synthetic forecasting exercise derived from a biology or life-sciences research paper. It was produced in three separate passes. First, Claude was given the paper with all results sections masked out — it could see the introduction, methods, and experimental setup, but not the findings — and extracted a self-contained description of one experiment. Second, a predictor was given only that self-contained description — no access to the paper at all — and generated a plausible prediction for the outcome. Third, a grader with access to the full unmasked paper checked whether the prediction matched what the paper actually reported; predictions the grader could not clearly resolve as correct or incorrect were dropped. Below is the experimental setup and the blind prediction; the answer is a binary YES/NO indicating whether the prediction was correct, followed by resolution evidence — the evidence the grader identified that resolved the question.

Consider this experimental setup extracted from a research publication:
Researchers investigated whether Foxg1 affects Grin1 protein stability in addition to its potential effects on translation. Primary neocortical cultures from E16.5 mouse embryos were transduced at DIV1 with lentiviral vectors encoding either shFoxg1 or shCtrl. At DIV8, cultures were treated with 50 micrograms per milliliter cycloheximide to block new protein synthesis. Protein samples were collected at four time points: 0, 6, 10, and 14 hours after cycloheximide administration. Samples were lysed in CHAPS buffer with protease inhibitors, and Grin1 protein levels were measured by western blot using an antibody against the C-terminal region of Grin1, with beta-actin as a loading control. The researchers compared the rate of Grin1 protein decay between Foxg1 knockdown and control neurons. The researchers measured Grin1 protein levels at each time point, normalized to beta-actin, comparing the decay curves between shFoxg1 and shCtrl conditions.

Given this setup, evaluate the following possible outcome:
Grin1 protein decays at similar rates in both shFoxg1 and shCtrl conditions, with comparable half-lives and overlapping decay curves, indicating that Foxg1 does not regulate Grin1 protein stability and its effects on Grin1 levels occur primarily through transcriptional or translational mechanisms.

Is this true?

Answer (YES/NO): NO